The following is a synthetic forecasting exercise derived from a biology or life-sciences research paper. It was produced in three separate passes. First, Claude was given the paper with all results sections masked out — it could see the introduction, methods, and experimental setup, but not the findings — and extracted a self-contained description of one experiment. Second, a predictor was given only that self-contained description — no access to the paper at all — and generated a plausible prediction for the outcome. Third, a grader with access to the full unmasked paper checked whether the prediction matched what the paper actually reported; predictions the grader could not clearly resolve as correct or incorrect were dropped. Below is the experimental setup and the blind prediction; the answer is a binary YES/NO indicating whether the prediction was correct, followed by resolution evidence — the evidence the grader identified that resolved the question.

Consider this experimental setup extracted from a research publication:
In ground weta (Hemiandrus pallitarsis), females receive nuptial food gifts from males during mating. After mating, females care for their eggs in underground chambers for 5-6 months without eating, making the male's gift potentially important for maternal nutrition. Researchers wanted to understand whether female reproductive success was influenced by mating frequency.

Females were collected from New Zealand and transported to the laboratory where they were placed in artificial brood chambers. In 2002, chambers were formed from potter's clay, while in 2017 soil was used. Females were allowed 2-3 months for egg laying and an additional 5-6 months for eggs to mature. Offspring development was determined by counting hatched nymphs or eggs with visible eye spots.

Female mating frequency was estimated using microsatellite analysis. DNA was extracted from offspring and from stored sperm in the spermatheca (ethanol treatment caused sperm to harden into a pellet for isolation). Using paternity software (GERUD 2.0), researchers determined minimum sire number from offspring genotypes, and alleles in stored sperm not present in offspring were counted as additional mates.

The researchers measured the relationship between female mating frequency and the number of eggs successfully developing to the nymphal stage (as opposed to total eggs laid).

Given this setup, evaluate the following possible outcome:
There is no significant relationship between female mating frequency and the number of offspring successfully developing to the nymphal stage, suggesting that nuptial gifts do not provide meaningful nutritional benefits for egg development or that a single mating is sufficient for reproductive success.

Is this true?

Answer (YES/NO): NO